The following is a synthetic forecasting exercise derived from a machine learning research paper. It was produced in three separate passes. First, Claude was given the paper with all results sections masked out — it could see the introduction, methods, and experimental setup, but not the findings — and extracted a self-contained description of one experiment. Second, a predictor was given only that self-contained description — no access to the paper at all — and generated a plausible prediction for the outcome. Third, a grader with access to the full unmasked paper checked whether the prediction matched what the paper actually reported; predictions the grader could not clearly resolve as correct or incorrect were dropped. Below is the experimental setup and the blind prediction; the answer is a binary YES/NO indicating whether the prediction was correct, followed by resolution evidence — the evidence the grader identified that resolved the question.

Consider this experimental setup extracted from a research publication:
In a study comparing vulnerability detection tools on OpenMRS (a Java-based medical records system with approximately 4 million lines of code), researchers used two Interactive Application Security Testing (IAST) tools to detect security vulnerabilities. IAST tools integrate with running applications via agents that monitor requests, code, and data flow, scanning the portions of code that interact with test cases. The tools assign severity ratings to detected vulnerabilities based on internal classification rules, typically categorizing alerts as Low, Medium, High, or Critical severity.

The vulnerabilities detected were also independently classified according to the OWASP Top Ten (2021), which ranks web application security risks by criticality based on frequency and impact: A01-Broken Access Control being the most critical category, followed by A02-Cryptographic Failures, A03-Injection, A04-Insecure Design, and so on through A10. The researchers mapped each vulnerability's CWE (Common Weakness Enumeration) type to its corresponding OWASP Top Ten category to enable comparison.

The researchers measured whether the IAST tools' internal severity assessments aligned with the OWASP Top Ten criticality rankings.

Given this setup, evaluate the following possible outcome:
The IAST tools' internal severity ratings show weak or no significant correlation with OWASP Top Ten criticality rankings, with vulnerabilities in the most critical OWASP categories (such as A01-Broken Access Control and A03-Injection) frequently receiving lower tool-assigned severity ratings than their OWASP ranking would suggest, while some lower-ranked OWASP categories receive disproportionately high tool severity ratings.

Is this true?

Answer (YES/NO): YES